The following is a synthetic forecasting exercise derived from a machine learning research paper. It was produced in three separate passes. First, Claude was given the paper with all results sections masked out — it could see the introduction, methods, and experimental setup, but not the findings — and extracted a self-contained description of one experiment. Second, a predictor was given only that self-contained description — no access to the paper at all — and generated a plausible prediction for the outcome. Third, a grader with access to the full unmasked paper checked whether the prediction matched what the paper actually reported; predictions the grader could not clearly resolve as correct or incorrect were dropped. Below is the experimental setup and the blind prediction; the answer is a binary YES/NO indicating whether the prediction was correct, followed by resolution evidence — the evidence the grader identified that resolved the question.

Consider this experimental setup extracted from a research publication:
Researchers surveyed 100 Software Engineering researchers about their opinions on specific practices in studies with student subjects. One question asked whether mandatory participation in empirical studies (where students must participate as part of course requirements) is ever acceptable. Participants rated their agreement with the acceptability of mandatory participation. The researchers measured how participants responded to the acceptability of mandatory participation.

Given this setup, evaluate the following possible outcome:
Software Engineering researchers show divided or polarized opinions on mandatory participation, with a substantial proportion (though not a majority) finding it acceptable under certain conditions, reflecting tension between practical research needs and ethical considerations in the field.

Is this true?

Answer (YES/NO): NO